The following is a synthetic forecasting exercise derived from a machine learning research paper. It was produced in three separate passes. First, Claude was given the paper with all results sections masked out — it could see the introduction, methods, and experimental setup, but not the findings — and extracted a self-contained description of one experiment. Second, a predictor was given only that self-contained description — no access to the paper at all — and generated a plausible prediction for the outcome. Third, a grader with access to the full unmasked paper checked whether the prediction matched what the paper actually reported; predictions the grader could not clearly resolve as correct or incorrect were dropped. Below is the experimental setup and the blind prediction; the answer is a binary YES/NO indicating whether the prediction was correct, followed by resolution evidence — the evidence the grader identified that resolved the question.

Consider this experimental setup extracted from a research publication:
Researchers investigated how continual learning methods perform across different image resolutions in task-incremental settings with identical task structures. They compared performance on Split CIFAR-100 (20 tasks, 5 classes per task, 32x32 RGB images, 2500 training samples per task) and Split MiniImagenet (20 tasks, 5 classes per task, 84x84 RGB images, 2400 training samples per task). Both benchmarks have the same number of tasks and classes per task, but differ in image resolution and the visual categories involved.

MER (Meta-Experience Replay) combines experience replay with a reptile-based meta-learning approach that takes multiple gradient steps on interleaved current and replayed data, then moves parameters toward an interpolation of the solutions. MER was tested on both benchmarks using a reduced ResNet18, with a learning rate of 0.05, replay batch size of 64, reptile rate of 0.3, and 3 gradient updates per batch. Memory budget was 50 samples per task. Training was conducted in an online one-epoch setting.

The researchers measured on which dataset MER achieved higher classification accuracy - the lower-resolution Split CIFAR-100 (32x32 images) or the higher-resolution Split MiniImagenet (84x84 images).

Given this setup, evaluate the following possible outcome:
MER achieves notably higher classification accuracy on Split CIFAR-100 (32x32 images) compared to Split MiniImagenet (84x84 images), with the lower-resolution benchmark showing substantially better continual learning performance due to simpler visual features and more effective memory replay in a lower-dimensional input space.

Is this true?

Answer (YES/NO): YES